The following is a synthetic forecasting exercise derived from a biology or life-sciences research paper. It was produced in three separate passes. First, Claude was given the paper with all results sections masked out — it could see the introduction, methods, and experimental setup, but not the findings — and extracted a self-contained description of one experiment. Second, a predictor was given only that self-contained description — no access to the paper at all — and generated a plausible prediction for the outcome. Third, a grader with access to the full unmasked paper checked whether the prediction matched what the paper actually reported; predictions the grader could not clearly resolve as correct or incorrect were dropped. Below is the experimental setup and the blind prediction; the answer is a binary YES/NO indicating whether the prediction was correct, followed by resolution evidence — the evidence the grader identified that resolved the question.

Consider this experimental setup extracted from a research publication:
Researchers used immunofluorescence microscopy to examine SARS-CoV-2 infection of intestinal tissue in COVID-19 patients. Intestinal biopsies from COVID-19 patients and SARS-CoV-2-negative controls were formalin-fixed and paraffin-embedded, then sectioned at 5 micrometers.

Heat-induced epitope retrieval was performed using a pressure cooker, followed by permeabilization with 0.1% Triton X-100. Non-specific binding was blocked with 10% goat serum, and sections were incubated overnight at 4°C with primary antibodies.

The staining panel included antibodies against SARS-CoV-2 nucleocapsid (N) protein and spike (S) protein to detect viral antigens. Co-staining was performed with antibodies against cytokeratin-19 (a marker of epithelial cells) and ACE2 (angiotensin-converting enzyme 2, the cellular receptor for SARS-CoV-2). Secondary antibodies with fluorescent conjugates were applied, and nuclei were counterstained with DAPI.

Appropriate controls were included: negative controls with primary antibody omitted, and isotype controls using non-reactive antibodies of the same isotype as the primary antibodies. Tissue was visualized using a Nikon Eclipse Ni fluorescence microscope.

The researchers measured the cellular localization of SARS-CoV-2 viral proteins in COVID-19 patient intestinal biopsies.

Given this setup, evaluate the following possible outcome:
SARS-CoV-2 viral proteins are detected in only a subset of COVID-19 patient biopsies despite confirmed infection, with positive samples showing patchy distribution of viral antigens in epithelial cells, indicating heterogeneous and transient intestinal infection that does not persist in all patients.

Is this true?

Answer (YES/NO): NO